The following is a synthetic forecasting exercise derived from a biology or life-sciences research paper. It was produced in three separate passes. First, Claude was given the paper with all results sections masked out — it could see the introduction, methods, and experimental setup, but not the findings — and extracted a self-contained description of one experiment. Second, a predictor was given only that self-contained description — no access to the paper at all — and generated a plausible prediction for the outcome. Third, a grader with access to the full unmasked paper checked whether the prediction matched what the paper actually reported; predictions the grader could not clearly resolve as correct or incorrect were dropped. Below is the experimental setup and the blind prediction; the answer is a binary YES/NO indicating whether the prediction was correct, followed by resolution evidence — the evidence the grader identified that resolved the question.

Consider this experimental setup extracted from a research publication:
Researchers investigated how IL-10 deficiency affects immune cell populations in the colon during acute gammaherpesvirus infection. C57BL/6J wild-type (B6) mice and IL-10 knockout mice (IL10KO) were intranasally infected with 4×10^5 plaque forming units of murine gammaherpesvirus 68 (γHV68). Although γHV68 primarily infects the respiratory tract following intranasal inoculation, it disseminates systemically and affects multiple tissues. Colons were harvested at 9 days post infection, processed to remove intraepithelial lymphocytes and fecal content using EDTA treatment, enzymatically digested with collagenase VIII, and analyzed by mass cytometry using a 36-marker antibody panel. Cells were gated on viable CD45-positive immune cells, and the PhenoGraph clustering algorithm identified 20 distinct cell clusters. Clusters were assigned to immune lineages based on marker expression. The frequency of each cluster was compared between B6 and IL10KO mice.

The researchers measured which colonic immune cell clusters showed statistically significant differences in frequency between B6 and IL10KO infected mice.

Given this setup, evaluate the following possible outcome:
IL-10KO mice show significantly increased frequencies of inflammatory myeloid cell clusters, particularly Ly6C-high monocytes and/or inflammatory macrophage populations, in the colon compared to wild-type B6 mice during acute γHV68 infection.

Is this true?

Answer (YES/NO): NO